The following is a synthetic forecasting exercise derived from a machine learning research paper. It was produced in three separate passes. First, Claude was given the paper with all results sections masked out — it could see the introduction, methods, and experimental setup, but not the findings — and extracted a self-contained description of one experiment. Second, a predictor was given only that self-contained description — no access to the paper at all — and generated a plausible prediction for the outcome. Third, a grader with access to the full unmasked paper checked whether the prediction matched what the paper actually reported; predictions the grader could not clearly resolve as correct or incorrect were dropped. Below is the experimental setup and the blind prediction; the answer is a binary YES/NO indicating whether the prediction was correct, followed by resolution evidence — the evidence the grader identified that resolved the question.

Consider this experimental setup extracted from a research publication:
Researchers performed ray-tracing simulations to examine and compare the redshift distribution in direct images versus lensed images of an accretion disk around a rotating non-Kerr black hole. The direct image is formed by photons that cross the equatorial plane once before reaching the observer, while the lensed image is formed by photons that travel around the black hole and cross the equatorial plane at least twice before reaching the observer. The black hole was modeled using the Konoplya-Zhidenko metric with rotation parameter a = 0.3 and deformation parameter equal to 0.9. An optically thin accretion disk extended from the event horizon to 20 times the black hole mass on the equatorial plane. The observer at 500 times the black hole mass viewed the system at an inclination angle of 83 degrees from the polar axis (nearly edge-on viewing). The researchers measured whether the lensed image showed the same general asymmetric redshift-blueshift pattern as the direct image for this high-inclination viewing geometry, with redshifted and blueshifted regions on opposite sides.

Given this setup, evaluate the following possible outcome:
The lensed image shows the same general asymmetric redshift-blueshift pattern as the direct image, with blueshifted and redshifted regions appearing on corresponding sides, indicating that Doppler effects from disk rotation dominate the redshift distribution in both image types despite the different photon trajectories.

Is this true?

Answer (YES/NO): NO